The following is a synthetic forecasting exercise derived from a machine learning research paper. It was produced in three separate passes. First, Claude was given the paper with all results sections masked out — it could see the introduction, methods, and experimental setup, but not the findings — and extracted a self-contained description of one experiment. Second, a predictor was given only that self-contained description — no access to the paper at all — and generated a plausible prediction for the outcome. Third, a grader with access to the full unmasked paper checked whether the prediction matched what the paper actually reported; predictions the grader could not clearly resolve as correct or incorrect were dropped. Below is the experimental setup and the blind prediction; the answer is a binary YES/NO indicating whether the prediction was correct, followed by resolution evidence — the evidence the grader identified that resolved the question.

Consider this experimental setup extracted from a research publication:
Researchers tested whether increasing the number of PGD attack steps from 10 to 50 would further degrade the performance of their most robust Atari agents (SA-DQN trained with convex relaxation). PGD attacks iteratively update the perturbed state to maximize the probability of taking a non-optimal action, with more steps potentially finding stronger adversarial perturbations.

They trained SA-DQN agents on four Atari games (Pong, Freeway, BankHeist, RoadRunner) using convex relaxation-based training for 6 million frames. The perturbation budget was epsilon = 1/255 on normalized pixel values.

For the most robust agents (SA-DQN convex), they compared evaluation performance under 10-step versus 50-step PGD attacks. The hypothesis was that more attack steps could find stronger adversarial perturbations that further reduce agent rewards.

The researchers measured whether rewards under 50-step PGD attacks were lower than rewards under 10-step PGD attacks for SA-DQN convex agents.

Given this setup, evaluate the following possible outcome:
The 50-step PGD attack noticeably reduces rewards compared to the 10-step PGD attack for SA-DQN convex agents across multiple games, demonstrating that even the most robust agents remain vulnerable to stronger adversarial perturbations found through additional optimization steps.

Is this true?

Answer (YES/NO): NO